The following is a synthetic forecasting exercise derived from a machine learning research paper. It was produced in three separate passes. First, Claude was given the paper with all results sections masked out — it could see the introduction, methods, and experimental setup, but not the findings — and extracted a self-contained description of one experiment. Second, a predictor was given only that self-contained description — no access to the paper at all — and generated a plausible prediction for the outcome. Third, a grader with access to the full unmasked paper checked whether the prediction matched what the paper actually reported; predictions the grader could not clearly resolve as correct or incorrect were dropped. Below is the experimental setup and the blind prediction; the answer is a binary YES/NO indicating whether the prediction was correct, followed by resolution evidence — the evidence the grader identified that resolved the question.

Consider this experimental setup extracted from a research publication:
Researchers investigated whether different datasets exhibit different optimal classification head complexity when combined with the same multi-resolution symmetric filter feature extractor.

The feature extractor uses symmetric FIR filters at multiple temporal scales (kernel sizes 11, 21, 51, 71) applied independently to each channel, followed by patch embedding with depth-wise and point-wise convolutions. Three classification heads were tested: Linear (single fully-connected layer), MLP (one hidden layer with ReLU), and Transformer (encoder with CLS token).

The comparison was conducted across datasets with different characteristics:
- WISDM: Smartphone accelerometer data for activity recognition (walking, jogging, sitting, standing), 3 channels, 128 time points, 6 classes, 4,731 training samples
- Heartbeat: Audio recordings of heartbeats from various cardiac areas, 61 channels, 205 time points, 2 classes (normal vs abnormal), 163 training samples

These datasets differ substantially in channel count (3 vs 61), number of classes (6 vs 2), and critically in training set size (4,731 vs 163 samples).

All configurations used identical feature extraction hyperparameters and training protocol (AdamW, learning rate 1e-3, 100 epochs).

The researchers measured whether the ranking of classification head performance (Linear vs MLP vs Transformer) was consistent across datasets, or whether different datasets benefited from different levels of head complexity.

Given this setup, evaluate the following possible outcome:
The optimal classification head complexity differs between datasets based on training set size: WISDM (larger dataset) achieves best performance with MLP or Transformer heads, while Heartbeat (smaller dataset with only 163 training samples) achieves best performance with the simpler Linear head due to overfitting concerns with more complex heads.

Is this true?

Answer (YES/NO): NO